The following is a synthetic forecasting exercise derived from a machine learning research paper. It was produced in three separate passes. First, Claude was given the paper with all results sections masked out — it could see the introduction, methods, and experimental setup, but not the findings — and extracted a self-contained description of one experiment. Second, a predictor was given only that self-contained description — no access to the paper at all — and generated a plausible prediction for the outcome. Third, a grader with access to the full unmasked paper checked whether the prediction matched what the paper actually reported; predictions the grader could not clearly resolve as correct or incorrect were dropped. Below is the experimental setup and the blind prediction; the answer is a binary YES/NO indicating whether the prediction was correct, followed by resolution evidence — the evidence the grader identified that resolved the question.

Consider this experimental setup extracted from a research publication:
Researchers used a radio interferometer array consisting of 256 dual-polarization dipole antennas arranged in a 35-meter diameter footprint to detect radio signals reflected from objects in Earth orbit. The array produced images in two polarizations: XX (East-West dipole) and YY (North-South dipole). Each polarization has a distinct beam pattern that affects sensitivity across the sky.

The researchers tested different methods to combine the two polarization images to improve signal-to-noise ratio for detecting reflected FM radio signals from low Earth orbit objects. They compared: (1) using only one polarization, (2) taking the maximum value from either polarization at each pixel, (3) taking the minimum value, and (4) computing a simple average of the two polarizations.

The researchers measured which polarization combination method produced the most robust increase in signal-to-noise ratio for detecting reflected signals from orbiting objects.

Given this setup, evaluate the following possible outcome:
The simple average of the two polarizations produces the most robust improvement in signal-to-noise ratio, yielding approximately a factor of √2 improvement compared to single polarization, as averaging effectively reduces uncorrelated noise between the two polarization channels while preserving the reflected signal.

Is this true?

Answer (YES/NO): YES